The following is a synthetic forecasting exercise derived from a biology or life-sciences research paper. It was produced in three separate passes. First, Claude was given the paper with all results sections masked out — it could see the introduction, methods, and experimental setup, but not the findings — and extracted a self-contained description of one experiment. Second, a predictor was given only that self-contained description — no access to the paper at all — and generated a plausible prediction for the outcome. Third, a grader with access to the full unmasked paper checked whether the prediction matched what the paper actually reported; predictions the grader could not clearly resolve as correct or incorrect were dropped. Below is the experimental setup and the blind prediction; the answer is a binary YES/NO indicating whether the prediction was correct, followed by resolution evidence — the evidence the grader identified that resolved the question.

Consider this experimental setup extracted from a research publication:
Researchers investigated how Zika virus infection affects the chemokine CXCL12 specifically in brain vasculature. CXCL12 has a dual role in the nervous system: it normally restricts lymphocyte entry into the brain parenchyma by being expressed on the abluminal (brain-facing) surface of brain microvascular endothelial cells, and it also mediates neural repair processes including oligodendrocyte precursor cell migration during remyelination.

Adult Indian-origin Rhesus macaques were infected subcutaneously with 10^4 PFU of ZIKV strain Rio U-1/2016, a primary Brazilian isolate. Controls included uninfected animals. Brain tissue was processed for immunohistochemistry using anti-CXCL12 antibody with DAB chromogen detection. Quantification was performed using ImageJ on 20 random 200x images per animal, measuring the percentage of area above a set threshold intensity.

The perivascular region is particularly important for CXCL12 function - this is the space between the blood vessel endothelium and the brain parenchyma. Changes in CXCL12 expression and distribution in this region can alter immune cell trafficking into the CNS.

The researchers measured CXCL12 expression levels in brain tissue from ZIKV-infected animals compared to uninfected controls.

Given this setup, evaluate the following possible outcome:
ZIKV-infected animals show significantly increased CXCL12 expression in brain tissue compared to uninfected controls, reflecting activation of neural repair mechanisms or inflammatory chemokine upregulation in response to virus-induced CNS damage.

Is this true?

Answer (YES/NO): NO